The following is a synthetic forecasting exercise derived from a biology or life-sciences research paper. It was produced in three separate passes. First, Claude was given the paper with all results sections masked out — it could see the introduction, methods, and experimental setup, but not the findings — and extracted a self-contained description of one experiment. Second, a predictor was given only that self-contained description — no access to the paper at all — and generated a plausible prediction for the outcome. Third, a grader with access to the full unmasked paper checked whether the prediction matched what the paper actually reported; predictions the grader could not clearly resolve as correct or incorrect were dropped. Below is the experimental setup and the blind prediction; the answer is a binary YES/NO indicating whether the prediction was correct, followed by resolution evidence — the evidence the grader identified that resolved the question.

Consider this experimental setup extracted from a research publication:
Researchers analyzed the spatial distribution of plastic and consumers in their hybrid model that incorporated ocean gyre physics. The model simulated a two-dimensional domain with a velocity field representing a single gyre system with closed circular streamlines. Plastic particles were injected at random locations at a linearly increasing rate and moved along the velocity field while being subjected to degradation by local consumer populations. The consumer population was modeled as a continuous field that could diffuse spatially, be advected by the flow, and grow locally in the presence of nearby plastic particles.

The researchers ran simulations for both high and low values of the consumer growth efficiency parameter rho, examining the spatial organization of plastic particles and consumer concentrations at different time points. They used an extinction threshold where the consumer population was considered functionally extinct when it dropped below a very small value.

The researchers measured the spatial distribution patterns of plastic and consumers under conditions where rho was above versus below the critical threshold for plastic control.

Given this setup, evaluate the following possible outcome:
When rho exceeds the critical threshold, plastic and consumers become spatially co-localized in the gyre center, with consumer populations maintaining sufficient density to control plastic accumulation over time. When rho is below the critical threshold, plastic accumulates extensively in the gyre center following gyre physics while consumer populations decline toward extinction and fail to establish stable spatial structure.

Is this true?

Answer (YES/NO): NO